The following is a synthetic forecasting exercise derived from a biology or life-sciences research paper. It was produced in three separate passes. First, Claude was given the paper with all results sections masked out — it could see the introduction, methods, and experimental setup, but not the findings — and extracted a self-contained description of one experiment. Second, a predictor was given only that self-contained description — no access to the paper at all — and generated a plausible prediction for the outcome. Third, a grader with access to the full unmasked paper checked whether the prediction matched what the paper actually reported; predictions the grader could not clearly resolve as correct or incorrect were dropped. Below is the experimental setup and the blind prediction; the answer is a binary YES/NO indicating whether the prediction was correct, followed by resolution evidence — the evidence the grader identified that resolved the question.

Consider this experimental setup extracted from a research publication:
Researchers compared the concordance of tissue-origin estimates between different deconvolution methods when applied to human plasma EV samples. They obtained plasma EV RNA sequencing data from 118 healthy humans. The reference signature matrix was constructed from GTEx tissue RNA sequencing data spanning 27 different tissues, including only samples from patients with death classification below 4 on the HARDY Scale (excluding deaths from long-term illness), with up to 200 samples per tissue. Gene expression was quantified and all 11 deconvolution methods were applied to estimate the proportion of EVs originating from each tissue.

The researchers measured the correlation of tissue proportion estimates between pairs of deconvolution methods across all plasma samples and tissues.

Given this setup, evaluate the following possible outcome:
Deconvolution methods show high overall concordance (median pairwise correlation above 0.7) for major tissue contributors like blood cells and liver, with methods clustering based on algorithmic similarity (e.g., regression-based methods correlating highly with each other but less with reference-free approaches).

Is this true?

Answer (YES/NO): NO